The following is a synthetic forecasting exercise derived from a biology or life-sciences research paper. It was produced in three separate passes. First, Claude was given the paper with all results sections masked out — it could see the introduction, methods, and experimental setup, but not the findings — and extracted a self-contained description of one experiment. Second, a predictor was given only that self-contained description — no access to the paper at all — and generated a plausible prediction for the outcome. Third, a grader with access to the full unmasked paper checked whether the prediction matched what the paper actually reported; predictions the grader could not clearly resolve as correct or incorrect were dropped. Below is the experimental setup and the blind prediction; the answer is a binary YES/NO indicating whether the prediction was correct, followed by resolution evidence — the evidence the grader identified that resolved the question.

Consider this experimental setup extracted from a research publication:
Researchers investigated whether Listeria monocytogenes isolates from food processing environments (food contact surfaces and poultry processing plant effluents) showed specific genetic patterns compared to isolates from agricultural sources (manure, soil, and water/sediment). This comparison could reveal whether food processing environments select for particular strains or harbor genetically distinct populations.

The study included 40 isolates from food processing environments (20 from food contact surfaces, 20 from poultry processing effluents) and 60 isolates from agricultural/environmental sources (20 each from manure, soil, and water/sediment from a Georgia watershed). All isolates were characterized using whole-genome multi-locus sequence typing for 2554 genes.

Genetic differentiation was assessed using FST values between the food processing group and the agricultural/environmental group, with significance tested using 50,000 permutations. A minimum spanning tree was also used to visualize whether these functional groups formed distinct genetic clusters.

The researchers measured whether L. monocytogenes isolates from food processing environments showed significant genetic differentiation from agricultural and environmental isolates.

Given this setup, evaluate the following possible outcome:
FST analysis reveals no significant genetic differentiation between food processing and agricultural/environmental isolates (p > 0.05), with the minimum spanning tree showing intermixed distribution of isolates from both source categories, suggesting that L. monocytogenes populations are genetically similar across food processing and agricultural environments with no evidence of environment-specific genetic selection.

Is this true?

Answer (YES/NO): NO